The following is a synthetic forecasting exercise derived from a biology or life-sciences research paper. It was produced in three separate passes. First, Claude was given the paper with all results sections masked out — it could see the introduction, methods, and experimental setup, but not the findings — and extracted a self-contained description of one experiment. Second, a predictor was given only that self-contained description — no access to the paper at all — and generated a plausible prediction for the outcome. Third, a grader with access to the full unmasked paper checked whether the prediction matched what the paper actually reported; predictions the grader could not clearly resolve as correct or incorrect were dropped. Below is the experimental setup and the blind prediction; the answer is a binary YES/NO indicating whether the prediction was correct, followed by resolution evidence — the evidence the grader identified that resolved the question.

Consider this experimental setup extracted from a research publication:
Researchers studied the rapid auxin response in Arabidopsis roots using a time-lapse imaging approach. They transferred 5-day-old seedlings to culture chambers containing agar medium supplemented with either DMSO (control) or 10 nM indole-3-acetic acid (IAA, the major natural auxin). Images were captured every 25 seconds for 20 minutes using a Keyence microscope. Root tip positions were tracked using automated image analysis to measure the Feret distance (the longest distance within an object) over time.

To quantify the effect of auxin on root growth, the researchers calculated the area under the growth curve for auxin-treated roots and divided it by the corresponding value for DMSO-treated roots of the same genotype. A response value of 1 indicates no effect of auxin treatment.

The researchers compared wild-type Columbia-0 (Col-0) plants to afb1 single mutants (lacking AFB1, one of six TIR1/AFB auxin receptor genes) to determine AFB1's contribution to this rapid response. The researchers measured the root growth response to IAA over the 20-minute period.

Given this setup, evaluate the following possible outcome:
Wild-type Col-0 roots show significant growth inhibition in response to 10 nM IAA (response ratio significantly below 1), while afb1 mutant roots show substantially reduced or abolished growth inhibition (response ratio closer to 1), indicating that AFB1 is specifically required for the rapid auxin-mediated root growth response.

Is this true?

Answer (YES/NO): YES